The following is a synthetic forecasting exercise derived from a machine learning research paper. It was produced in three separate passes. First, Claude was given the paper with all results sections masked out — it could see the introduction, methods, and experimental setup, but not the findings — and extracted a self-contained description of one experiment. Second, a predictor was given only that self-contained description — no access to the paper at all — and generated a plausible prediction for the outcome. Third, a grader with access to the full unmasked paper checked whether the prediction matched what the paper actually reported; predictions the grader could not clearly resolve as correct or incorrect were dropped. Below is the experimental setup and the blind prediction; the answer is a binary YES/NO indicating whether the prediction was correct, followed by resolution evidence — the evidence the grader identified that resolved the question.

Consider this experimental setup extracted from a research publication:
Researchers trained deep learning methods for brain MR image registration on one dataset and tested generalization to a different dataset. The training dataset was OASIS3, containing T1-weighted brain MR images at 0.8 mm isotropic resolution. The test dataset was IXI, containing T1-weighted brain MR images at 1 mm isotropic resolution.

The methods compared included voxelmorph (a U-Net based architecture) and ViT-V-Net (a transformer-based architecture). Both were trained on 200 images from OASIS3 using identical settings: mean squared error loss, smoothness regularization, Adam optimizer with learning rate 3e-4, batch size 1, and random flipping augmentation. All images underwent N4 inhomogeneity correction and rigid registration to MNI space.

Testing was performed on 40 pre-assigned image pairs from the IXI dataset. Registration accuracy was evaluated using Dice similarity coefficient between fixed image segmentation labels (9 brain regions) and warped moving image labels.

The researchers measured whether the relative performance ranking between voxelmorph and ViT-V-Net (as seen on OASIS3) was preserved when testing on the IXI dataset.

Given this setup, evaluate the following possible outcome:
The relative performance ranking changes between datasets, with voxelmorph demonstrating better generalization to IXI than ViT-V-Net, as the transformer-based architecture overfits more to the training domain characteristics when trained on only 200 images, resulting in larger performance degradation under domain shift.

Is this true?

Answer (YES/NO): NO